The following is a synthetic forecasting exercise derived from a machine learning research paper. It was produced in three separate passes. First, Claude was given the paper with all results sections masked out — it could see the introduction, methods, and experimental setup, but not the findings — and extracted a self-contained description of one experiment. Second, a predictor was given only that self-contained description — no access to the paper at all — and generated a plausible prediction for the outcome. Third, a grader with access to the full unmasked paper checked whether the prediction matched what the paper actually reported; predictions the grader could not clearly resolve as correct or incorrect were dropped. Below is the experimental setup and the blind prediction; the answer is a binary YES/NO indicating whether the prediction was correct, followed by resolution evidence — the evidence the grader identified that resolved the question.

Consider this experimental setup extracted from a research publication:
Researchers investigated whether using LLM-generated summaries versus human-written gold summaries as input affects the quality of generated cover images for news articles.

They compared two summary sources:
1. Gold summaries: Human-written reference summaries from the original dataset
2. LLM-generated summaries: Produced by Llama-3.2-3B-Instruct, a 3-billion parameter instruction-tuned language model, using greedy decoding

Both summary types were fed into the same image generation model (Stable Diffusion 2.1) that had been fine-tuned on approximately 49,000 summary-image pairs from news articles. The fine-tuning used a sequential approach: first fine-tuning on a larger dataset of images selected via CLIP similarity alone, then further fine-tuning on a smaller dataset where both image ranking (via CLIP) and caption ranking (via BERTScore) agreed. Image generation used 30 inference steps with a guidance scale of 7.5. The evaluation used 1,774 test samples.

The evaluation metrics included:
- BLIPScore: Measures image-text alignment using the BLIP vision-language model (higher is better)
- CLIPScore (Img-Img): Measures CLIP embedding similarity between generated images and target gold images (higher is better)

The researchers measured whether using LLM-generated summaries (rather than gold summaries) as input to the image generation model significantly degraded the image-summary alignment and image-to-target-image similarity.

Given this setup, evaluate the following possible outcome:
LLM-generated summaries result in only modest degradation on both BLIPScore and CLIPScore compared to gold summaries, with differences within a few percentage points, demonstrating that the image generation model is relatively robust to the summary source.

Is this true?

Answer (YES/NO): YES